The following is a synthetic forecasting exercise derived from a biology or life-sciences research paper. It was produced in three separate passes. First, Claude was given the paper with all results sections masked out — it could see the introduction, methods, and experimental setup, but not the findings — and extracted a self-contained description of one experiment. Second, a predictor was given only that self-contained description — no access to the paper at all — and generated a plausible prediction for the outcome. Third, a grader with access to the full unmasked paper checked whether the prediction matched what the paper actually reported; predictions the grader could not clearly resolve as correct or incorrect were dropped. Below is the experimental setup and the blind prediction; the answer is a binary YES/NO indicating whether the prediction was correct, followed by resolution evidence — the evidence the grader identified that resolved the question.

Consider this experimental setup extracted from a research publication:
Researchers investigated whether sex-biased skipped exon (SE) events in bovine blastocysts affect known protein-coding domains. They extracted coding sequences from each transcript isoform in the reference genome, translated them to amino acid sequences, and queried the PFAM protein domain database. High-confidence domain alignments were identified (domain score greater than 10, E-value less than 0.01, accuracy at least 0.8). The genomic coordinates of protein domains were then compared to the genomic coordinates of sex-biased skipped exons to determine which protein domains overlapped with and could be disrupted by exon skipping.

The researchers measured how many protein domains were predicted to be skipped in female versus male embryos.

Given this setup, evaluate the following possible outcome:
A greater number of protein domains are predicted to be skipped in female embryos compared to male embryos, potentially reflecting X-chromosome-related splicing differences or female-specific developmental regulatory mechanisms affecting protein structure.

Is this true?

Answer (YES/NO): NO